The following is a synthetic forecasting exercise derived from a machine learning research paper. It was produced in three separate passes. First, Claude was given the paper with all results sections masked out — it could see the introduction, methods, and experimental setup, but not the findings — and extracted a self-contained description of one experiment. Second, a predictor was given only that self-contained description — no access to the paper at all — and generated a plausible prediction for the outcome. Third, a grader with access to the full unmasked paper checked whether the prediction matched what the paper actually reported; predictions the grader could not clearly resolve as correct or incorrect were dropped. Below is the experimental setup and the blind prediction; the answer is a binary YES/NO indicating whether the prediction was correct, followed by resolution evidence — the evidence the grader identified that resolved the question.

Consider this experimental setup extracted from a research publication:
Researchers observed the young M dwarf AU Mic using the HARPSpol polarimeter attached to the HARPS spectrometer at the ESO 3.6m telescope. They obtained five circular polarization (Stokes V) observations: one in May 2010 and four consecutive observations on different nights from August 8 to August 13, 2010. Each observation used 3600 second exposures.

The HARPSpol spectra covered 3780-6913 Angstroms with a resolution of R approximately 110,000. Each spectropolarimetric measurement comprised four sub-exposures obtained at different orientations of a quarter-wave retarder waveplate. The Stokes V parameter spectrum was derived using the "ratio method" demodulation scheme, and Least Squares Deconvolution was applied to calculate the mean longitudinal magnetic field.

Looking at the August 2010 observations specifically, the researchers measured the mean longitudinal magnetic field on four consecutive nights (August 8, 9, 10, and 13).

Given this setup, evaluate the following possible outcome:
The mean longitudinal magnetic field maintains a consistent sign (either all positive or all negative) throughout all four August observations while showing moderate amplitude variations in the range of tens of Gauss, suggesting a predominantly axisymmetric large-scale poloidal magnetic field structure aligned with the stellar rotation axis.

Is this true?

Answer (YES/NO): NO